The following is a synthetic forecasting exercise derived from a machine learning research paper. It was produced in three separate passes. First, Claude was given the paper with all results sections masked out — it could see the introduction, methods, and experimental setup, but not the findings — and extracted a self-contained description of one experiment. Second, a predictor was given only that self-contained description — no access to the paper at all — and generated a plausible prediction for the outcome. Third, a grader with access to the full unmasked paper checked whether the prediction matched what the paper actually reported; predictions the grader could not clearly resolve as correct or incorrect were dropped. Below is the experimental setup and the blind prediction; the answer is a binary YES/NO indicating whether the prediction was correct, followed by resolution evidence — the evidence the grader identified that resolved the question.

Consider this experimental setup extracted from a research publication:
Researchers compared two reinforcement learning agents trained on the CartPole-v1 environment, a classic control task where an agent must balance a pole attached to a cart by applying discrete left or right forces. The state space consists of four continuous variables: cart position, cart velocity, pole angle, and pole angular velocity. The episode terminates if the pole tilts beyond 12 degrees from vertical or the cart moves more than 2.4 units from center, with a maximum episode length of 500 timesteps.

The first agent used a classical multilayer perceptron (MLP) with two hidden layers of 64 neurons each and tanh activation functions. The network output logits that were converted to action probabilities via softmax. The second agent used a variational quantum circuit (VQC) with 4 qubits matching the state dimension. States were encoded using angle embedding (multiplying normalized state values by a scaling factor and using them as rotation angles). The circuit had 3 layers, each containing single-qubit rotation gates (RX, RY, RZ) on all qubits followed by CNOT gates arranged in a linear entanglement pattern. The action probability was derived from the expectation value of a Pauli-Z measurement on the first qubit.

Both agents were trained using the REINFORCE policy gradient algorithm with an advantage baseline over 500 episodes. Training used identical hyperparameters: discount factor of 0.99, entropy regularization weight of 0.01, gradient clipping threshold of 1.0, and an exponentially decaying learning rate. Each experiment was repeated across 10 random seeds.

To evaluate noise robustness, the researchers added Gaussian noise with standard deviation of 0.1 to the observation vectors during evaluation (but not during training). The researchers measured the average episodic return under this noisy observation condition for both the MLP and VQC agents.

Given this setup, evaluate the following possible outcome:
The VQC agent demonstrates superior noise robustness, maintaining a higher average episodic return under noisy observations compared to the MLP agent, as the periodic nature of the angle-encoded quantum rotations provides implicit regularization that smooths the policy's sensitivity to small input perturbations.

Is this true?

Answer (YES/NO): NO